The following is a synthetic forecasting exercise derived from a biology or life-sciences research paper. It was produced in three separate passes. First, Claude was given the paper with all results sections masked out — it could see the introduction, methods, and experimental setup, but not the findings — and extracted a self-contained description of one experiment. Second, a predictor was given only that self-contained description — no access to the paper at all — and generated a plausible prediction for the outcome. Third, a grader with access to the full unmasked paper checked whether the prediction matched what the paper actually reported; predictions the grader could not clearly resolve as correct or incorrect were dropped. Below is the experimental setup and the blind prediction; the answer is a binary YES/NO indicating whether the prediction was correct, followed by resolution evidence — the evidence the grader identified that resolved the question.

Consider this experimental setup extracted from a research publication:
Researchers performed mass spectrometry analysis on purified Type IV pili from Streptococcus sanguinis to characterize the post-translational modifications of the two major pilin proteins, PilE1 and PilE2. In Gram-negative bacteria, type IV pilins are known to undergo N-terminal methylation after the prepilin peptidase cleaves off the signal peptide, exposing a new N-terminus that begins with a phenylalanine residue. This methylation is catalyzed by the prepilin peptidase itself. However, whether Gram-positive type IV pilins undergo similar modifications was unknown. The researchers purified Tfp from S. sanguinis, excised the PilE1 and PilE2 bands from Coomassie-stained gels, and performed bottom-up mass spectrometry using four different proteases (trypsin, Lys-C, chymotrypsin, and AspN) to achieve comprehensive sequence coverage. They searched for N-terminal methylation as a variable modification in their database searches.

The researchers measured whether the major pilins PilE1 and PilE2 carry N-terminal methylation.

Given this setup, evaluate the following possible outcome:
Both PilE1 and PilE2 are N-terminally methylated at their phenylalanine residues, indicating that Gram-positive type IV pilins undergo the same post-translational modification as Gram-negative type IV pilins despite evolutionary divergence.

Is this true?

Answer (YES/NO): YES